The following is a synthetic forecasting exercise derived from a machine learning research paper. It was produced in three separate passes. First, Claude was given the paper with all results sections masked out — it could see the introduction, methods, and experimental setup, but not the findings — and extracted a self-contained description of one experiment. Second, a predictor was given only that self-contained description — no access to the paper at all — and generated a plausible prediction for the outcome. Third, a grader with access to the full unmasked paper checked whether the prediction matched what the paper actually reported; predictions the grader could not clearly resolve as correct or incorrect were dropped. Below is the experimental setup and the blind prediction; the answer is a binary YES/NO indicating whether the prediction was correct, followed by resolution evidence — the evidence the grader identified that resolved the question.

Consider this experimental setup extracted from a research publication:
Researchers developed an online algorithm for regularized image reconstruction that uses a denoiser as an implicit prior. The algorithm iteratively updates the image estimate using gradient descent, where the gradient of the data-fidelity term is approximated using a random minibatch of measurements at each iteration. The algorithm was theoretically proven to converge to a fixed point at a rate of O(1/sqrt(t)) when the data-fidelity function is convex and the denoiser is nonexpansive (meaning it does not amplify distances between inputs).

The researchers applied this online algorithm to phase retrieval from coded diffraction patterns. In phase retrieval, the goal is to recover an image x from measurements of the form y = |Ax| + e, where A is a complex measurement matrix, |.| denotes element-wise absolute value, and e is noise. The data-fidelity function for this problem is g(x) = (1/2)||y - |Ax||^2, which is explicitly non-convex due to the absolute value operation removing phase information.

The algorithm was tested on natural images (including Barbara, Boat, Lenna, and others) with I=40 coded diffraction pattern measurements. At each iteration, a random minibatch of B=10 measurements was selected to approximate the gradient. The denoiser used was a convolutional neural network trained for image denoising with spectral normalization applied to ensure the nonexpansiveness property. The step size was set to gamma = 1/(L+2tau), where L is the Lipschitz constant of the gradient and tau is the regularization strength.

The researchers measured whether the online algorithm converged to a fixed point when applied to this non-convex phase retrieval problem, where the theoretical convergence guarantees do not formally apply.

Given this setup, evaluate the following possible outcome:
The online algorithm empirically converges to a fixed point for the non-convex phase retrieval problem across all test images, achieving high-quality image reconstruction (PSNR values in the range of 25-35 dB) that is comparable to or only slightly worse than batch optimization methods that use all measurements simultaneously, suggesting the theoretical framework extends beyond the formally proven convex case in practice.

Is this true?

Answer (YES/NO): YES